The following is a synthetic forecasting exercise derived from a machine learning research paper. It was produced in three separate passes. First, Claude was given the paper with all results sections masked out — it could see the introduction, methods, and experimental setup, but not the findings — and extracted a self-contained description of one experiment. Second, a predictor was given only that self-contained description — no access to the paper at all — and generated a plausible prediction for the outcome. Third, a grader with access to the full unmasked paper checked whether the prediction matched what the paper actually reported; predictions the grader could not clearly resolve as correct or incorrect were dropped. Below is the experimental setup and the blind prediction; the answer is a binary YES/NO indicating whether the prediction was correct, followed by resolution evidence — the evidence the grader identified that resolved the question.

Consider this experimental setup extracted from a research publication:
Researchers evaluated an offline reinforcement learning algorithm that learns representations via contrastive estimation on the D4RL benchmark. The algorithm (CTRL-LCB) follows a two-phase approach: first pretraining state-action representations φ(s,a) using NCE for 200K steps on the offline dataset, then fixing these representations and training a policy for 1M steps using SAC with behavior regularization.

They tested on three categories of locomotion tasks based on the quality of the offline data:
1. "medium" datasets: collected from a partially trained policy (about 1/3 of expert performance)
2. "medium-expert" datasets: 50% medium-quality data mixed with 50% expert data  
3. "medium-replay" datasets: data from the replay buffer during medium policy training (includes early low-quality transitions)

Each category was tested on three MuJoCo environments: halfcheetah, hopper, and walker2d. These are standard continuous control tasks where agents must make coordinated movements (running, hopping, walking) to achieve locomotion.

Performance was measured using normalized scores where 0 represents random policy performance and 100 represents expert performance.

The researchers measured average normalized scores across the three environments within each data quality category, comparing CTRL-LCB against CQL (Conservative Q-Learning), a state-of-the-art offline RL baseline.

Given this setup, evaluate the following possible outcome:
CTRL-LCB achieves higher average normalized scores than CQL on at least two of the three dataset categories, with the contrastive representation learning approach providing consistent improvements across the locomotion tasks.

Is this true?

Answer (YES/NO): NO